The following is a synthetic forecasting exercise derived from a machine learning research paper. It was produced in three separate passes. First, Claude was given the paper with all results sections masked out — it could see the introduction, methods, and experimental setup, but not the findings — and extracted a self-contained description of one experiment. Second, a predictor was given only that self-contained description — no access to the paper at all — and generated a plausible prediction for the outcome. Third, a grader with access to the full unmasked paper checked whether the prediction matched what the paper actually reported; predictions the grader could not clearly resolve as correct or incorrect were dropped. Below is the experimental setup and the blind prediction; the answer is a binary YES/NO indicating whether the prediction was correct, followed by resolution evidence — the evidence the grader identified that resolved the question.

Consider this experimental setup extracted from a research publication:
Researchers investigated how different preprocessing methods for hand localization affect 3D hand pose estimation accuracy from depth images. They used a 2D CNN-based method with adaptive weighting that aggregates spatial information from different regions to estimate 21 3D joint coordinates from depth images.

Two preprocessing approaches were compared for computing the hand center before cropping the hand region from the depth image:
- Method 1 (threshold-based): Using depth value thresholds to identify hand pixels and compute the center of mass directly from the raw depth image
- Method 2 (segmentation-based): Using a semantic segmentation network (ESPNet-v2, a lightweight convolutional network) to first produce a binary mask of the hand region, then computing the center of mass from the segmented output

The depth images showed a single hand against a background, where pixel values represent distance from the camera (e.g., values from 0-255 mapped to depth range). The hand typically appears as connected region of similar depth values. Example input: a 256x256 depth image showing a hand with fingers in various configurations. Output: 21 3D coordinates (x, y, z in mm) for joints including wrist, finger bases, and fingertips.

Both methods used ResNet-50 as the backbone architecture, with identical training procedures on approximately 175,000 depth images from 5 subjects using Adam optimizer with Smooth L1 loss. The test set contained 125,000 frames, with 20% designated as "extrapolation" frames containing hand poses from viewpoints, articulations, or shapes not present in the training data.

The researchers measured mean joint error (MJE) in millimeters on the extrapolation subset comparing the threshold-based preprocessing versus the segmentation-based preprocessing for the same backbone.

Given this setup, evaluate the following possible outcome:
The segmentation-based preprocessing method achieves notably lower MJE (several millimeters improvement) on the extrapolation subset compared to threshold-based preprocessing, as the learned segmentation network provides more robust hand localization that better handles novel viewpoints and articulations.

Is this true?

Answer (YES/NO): YES